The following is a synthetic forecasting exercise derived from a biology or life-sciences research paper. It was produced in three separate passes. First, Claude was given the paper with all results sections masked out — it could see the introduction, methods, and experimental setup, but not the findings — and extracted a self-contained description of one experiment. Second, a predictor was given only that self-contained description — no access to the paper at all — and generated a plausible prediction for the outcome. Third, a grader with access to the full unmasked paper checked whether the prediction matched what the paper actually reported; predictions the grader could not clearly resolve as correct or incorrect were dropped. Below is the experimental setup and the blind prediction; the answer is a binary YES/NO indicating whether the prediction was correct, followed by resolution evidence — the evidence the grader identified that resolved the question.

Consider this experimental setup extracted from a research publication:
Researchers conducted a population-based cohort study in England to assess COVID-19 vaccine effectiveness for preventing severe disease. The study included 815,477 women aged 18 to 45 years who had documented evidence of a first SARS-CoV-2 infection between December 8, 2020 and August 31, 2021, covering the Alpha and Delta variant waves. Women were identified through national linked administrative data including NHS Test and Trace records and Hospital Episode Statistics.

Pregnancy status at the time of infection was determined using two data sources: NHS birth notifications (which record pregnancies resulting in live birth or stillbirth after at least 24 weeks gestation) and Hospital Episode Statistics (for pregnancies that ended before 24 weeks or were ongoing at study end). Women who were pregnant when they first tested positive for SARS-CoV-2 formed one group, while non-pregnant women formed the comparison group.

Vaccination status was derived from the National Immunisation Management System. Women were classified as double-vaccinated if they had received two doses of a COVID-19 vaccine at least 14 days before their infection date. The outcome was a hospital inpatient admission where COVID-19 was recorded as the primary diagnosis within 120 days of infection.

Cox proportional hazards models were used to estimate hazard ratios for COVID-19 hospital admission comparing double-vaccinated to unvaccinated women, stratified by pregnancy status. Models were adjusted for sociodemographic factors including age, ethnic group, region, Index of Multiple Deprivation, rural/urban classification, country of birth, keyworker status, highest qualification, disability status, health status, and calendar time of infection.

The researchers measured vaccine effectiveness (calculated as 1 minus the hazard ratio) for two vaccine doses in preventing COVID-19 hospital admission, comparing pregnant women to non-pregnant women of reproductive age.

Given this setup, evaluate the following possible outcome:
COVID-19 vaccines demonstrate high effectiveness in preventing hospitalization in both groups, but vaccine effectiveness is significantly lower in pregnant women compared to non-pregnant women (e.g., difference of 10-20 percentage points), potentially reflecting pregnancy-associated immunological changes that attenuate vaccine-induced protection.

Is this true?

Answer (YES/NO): NO